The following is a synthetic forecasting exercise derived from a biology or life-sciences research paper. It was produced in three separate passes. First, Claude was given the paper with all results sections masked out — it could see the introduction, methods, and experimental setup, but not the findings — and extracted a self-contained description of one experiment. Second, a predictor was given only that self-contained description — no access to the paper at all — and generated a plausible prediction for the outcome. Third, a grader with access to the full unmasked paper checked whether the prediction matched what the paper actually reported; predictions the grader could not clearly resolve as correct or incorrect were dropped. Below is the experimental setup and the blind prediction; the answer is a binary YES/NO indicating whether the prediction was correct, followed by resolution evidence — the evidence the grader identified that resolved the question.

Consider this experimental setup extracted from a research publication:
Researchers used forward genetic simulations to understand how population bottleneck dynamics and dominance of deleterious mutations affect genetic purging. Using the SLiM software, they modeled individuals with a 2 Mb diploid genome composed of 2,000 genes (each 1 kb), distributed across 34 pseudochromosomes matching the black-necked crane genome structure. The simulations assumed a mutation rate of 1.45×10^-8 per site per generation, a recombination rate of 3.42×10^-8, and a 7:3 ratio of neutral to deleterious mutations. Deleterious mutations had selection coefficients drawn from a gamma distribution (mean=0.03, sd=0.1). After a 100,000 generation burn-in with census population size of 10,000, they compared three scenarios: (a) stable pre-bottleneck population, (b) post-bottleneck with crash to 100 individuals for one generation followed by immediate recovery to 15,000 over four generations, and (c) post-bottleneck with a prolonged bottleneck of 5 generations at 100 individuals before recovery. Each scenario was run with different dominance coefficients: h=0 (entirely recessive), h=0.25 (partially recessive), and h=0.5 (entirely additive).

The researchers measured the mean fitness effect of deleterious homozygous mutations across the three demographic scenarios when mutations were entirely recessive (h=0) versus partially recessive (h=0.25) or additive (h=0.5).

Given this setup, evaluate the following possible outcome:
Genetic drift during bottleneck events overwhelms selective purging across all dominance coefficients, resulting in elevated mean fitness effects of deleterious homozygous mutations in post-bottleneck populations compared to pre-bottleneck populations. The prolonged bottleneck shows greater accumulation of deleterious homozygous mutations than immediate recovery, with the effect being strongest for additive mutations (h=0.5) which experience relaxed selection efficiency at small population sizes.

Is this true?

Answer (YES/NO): NO